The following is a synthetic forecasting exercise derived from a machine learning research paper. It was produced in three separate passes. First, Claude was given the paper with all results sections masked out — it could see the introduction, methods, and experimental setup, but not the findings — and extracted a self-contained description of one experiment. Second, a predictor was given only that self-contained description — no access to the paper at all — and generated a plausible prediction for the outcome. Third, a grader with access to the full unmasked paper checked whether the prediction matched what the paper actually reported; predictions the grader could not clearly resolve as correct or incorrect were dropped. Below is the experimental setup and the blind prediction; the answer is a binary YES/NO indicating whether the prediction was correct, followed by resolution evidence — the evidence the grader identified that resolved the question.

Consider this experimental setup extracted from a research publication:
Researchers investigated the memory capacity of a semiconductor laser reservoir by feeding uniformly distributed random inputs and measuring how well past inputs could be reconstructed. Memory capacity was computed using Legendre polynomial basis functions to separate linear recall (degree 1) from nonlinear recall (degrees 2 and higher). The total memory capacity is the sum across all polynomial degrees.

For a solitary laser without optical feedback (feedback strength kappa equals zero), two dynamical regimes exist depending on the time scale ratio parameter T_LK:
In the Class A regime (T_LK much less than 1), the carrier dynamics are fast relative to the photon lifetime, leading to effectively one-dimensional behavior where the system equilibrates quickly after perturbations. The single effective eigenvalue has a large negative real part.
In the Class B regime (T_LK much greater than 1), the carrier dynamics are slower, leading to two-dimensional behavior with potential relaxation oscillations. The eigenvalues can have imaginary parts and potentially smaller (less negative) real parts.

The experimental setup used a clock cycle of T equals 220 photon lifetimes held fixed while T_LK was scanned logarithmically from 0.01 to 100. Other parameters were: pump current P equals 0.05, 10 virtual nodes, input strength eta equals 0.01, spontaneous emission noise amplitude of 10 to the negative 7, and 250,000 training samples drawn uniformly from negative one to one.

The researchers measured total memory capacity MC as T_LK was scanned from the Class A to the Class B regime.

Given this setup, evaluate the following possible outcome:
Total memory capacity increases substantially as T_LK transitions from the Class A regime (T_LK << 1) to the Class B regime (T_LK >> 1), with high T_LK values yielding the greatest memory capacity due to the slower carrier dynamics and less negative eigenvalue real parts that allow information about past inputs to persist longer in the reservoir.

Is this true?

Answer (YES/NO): YES